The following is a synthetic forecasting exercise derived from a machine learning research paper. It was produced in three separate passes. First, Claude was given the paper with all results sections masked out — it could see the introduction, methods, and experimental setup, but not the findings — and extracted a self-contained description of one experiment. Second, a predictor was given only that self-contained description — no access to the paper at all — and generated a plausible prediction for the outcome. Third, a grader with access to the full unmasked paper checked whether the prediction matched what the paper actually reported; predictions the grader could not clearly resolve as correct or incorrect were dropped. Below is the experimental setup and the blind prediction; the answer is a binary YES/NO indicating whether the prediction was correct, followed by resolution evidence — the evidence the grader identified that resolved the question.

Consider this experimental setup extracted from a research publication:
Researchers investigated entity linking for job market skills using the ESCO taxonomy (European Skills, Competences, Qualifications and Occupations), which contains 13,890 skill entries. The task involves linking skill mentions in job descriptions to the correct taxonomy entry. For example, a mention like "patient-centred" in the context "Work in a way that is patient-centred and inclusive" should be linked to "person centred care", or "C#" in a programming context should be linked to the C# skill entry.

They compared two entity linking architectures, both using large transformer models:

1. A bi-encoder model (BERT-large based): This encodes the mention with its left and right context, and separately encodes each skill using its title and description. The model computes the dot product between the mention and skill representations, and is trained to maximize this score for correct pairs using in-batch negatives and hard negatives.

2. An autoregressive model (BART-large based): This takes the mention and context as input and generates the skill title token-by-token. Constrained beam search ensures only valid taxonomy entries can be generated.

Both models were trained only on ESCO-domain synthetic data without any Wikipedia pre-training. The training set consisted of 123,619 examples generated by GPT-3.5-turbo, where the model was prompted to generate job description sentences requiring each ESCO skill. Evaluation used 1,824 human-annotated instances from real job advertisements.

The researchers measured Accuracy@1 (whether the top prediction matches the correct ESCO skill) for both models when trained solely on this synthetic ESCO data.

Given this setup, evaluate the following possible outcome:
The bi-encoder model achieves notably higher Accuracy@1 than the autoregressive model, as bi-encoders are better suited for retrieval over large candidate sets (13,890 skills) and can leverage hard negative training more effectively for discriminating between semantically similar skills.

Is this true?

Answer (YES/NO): YES